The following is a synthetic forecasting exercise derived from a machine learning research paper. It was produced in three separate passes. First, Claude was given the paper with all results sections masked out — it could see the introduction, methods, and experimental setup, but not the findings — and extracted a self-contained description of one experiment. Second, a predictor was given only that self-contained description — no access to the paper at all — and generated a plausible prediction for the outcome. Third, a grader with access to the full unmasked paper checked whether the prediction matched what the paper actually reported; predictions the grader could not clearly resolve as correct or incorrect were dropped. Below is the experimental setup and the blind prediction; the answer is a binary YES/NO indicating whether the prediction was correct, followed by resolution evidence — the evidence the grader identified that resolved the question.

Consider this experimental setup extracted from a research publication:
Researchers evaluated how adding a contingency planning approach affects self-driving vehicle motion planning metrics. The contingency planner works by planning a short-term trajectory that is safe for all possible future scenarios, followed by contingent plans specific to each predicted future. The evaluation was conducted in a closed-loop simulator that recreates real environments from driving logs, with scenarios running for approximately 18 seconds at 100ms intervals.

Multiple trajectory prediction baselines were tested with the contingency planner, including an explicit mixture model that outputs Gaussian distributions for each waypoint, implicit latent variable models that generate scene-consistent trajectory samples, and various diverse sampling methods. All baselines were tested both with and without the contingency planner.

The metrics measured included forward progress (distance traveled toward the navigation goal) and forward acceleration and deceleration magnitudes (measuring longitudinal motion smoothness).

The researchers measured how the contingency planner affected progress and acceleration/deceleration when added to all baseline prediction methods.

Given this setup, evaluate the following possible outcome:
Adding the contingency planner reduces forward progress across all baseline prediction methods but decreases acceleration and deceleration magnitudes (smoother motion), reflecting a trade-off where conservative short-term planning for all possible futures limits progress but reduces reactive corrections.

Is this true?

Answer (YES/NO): NO